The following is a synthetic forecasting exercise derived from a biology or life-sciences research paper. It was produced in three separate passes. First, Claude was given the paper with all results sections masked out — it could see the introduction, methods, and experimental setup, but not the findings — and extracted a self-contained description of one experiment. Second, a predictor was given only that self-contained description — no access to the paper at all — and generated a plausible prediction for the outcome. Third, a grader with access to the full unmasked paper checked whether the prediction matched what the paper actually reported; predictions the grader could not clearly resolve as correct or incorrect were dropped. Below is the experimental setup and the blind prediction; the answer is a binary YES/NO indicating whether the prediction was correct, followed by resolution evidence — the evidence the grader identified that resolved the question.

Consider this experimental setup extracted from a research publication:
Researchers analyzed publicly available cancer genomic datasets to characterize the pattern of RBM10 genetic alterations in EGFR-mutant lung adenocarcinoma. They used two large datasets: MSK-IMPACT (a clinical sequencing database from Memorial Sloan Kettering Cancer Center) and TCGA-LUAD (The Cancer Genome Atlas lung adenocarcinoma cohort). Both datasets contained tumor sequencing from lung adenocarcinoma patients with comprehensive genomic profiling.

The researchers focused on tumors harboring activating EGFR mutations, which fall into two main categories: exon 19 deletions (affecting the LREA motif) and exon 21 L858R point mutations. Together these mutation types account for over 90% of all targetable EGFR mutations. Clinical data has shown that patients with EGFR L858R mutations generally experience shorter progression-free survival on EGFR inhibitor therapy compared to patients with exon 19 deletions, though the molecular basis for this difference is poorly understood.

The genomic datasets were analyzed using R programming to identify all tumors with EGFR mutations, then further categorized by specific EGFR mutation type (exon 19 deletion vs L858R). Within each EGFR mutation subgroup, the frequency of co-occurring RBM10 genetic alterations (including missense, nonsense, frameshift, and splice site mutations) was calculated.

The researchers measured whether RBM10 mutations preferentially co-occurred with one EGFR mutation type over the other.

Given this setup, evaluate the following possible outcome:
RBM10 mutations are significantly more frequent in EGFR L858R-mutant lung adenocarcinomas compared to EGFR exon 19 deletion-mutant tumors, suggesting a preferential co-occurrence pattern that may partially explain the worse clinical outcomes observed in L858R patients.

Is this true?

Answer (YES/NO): YES